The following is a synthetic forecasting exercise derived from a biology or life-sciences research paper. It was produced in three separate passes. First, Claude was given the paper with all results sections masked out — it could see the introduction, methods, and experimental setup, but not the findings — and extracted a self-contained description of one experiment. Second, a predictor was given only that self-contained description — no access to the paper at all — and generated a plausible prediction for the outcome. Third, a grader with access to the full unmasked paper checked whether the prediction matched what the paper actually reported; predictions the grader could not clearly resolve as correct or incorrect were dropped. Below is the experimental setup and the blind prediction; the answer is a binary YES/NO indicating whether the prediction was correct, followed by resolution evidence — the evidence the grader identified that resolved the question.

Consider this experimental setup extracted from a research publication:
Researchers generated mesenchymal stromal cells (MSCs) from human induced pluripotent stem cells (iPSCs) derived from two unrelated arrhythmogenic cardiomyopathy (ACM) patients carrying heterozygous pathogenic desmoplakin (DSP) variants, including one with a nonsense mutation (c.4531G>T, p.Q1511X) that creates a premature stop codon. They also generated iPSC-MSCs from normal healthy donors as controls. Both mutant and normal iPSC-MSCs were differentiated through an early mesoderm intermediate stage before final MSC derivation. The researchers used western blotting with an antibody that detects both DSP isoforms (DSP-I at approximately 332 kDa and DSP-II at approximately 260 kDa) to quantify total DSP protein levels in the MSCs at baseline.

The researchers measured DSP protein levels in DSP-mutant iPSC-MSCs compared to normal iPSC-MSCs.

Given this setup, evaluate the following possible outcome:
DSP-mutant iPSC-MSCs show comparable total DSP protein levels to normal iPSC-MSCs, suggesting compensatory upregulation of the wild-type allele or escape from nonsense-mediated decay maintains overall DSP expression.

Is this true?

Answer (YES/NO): NO